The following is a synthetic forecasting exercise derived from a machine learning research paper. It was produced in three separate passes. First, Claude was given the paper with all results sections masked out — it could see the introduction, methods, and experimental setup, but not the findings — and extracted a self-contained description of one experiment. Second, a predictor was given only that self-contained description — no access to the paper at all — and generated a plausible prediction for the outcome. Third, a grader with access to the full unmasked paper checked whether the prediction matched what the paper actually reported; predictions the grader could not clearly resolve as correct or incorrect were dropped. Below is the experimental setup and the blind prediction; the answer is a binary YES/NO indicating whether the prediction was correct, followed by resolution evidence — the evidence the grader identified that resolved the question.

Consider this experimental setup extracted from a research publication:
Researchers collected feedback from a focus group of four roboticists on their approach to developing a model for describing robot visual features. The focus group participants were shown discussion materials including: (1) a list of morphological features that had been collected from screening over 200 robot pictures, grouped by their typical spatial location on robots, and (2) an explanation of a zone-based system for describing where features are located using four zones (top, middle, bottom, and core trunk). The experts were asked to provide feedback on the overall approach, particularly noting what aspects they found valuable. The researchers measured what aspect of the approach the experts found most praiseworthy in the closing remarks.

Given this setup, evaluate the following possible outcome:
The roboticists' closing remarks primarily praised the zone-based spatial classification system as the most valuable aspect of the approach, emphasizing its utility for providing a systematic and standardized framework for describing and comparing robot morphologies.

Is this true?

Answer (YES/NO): NO